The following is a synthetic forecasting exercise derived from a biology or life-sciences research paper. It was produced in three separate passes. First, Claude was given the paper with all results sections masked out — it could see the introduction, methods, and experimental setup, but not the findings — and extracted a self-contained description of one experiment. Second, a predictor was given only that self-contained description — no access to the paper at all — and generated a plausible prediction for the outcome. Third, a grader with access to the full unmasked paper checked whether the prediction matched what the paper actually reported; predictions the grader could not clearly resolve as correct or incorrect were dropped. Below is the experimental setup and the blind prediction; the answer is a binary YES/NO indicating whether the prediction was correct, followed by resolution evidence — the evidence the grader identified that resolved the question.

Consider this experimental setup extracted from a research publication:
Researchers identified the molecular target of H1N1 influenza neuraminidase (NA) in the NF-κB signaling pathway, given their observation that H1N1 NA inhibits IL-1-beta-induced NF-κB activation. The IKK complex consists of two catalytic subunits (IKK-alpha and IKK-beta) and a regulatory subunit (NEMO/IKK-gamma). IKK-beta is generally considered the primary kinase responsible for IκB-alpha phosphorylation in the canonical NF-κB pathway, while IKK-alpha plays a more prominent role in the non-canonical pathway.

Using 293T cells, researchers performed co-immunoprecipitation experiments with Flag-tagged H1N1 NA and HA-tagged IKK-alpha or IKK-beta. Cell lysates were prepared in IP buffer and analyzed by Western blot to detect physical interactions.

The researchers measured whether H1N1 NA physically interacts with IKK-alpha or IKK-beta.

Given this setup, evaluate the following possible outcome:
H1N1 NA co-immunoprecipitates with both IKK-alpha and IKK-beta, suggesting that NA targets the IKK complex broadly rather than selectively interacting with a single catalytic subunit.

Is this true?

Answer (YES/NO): NO